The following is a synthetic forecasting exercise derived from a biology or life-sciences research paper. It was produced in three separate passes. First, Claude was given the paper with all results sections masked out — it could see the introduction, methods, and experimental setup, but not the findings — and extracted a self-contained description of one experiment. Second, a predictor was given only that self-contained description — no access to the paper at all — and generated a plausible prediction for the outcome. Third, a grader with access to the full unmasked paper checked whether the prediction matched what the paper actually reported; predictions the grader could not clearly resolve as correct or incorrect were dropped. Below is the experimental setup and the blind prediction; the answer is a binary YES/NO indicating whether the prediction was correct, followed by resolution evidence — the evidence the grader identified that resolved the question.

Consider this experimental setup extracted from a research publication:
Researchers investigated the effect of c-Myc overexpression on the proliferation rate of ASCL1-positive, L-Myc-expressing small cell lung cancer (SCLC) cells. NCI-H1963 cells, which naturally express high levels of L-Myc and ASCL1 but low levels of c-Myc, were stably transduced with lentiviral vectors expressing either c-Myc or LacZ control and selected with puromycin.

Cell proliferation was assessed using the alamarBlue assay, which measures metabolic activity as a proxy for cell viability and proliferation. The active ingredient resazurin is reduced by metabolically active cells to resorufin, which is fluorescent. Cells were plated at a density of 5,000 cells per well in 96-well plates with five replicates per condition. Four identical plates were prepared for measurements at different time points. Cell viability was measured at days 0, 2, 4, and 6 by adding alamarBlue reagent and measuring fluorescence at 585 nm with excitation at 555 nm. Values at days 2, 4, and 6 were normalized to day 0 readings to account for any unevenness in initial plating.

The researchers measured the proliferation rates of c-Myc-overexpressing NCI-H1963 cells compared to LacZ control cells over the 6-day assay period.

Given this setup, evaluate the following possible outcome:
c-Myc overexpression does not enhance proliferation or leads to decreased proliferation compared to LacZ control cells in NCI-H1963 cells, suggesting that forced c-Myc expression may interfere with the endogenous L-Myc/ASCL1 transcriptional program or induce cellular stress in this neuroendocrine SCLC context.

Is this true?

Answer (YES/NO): YES